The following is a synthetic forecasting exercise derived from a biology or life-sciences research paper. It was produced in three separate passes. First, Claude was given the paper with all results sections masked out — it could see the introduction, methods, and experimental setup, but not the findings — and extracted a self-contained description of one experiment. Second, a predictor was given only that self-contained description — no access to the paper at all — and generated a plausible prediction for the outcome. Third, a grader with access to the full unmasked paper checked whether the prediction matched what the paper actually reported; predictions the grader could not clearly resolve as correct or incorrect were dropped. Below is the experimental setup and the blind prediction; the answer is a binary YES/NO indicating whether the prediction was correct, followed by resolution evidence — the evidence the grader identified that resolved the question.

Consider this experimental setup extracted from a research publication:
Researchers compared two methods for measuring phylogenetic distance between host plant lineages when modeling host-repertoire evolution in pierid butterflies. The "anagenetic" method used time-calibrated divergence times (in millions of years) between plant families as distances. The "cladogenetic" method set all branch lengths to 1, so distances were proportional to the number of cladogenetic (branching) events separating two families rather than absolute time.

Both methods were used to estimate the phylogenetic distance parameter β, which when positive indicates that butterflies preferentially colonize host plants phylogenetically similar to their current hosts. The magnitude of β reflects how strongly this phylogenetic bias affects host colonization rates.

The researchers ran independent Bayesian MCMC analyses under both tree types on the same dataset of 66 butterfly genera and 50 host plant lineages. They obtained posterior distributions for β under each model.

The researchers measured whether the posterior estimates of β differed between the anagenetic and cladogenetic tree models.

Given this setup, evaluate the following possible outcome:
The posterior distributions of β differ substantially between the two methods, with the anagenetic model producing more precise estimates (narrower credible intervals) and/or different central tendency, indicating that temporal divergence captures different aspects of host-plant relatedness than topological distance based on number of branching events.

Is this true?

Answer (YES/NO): NO